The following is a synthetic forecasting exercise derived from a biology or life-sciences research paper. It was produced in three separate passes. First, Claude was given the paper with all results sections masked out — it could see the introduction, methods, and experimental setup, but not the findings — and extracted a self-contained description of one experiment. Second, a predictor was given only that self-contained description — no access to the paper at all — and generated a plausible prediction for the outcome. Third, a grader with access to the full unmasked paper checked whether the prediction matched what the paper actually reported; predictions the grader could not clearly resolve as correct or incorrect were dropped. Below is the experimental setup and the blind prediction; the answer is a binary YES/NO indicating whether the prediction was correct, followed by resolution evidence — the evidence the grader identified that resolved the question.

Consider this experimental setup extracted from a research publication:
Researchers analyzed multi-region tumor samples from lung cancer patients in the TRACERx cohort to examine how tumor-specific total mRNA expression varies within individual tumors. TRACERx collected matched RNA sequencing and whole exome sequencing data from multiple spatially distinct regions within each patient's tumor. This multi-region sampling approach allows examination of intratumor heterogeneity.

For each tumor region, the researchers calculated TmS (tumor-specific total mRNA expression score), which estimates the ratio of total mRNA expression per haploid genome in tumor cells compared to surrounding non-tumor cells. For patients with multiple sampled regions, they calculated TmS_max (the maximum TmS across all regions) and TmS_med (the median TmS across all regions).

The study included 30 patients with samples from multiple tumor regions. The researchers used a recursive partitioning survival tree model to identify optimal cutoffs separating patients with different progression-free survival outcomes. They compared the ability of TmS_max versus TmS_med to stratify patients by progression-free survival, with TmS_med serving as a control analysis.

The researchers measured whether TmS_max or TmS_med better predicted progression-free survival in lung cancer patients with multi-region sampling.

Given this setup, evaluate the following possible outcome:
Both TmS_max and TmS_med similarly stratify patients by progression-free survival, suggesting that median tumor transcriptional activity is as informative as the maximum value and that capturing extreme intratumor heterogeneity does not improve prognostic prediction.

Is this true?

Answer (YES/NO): NO